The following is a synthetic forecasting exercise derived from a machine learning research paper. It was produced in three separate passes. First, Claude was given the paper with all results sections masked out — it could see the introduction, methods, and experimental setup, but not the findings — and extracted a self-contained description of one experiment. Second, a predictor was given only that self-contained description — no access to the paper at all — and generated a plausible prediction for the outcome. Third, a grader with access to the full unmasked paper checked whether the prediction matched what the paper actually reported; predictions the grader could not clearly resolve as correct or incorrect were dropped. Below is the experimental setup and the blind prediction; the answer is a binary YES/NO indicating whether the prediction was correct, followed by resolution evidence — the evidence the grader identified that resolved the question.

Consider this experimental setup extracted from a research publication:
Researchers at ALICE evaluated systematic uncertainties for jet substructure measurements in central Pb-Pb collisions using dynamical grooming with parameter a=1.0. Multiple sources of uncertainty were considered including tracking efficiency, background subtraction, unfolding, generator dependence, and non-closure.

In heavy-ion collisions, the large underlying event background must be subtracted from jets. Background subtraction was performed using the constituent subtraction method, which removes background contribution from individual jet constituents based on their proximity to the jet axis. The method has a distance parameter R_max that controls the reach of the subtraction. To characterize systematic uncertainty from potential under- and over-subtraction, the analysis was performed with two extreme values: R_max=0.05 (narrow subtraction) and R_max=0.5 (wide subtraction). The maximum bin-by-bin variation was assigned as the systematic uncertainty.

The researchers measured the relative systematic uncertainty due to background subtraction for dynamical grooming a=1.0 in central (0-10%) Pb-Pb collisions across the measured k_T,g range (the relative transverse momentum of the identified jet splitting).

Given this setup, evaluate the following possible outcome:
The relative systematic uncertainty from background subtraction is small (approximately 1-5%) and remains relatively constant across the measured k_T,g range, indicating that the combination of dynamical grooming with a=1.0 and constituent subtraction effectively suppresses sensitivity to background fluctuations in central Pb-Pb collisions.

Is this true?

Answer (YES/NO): NO